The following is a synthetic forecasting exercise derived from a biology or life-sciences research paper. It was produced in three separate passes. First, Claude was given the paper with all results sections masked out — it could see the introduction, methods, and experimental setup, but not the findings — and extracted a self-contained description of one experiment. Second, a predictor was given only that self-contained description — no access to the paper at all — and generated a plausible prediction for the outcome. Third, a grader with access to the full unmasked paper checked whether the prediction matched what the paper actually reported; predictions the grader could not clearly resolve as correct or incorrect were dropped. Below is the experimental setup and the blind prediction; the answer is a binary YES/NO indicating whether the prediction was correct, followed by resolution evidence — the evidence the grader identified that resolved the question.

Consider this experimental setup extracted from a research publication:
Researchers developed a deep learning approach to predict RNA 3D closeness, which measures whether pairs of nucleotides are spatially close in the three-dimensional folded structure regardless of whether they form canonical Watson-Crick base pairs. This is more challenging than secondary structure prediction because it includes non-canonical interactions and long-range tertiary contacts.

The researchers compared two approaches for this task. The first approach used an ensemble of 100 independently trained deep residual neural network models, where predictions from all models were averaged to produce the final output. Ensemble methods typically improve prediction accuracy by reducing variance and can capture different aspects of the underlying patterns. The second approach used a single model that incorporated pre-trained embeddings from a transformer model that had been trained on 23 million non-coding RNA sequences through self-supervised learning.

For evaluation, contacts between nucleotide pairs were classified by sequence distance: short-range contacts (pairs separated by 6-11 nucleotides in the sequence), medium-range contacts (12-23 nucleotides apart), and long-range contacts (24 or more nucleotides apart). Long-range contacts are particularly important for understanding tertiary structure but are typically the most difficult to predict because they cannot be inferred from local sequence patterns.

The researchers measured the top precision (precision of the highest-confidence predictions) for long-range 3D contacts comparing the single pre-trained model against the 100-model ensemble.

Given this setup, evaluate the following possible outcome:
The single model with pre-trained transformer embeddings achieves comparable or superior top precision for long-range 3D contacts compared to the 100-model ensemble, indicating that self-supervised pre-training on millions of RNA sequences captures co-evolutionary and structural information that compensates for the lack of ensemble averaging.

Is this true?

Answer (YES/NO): YES